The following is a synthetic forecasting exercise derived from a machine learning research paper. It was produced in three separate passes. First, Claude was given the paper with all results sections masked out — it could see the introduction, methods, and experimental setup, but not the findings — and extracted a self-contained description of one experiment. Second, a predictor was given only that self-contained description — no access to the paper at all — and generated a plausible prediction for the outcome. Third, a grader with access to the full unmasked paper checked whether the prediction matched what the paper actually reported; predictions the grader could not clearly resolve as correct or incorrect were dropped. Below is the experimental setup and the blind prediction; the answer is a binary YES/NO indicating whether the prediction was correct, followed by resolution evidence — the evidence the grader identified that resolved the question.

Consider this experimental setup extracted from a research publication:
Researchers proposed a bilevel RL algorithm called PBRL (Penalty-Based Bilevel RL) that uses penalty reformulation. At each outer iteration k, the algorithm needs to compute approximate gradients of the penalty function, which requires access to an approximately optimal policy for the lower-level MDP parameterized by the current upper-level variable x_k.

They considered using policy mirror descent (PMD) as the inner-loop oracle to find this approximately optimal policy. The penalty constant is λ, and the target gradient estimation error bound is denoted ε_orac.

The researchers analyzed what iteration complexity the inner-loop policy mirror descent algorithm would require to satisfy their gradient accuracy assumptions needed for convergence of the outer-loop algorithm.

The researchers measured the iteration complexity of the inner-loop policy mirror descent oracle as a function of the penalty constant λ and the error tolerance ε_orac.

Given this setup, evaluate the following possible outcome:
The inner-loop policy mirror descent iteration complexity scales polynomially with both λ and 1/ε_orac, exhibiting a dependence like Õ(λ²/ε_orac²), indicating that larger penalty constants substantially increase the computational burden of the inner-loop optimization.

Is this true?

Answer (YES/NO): NO